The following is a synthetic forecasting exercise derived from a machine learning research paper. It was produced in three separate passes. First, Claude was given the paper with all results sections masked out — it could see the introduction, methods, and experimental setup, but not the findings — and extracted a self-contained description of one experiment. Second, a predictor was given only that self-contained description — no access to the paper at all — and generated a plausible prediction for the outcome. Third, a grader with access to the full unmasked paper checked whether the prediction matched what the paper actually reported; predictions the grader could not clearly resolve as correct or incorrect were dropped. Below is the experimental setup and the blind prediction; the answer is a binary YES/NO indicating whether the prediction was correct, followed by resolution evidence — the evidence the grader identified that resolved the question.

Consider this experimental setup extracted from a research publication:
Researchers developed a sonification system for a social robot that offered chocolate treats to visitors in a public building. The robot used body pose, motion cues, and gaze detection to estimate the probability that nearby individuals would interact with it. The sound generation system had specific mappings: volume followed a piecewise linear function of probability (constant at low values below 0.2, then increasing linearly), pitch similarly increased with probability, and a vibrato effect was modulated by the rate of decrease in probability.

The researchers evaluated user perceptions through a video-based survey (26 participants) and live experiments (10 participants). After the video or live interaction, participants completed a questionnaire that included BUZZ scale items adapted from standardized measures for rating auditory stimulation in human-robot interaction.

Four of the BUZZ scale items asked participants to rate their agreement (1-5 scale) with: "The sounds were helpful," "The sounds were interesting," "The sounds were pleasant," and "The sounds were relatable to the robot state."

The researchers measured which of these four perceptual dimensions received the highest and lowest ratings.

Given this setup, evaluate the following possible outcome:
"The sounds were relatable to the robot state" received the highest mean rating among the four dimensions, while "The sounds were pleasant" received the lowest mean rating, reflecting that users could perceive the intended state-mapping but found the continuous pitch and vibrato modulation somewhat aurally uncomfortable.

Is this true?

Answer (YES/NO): NO